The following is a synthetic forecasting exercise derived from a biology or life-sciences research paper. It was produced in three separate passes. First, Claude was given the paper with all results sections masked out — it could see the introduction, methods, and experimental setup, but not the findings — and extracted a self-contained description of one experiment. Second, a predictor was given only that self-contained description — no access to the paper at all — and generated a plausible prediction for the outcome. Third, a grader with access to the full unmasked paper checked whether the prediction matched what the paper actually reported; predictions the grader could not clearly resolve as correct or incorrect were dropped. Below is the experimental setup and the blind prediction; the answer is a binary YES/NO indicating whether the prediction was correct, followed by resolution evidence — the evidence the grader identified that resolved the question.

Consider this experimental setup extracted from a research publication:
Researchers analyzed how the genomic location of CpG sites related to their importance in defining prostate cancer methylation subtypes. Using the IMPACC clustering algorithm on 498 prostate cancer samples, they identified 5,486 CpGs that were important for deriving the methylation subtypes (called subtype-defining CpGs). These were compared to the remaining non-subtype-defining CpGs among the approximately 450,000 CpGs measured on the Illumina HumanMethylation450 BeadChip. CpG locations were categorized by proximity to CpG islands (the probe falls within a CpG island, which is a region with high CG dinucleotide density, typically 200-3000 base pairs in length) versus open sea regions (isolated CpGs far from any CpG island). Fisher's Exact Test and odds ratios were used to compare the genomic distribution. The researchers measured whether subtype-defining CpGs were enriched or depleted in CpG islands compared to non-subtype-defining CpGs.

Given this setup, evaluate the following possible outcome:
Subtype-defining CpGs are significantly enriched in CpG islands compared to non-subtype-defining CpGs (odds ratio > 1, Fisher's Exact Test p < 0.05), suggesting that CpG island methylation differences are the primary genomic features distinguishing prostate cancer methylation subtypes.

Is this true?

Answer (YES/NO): NO